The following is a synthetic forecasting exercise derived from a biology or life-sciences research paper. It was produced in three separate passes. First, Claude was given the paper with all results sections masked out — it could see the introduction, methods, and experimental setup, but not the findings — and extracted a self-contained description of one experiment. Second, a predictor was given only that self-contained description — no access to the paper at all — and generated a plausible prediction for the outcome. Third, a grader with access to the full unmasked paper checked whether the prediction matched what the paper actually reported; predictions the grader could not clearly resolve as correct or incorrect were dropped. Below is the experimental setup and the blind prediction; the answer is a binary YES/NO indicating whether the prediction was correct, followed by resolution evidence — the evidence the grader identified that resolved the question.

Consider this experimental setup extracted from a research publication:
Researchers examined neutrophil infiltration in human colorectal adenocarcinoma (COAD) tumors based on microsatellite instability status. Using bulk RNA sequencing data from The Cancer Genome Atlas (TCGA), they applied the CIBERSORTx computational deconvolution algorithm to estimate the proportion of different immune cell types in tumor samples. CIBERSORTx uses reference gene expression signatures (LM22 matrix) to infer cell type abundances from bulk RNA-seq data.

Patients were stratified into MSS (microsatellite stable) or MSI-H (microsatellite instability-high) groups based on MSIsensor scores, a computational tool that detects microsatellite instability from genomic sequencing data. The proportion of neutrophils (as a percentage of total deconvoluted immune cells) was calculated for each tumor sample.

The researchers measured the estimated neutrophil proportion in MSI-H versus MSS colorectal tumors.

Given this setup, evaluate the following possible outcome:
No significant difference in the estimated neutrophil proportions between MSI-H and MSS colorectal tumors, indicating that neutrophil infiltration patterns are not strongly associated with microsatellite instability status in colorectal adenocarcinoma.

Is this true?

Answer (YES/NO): NO